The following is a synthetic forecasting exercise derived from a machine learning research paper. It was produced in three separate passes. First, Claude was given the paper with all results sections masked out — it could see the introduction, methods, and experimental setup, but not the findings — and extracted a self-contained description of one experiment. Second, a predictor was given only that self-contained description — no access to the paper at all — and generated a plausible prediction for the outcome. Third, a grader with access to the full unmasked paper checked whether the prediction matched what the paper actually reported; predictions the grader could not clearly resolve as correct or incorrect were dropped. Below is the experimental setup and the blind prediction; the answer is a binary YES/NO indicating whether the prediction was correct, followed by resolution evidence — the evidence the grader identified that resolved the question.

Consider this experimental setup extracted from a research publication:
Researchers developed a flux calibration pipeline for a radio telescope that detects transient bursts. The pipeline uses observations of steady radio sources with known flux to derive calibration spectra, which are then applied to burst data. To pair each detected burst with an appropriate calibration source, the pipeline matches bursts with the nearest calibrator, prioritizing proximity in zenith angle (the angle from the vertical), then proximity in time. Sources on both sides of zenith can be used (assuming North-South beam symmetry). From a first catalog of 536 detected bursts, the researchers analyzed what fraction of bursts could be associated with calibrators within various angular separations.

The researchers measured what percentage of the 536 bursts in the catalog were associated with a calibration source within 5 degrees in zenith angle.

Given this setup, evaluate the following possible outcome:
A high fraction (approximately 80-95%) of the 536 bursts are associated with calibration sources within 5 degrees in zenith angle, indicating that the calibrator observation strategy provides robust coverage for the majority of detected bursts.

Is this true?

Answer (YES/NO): NO